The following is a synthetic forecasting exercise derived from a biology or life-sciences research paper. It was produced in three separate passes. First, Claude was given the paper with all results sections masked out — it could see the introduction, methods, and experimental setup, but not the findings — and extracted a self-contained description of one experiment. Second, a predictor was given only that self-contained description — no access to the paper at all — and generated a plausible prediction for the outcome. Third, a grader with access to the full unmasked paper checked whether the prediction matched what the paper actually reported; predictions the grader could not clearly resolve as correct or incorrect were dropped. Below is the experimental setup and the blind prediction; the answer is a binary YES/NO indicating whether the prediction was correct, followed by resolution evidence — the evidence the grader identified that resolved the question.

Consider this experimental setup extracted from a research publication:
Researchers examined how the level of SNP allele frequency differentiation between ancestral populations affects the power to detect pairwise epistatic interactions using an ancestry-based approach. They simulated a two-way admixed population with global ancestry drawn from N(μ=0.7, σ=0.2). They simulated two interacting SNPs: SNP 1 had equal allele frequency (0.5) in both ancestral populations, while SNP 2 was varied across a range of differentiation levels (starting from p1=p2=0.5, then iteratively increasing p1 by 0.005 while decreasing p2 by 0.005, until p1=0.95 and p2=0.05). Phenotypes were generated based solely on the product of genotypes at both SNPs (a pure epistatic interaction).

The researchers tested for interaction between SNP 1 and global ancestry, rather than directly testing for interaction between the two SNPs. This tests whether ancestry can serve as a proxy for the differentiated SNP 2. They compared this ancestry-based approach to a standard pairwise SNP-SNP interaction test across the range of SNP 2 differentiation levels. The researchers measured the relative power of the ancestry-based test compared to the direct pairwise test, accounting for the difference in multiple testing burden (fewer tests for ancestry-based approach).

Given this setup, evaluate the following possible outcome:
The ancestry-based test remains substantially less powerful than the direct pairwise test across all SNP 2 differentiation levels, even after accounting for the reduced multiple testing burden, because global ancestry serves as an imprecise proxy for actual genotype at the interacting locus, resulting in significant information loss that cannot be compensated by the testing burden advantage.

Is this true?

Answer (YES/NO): YES